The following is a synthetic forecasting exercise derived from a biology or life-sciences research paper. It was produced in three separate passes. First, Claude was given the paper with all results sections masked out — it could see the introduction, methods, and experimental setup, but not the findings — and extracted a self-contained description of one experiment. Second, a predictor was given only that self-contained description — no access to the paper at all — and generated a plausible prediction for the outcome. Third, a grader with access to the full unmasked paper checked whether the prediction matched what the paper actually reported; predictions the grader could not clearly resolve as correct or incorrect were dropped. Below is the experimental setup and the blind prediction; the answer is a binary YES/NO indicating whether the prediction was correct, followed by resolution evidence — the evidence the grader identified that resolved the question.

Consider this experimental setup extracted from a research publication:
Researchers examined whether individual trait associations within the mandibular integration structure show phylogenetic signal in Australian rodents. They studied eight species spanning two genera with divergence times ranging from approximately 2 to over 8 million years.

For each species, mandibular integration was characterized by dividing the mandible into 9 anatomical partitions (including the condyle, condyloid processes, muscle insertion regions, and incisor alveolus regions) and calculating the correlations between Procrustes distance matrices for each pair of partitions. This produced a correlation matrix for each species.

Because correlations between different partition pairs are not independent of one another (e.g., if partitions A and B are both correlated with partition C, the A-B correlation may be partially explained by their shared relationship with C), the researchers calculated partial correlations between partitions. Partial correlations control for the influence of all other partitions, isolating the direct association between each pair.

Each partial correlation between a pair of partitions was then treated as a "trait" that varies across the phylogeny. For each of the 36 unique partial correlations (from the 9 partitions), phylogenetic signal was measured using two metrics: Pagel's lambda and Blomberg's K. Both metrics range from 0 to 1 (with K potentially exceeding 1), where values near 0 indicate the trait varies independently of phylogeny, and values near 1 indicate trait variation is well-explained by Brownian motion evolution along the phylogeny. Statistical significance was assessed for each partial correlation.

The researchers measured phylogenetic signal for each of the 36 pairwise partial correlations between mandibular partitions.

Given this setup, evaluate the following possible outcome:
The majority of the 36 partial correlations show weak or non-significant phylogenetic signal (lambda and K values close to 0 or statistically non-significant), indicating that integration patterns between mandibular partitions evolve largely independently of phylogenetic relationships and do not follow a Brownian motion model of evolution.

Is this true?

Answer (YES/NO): YES